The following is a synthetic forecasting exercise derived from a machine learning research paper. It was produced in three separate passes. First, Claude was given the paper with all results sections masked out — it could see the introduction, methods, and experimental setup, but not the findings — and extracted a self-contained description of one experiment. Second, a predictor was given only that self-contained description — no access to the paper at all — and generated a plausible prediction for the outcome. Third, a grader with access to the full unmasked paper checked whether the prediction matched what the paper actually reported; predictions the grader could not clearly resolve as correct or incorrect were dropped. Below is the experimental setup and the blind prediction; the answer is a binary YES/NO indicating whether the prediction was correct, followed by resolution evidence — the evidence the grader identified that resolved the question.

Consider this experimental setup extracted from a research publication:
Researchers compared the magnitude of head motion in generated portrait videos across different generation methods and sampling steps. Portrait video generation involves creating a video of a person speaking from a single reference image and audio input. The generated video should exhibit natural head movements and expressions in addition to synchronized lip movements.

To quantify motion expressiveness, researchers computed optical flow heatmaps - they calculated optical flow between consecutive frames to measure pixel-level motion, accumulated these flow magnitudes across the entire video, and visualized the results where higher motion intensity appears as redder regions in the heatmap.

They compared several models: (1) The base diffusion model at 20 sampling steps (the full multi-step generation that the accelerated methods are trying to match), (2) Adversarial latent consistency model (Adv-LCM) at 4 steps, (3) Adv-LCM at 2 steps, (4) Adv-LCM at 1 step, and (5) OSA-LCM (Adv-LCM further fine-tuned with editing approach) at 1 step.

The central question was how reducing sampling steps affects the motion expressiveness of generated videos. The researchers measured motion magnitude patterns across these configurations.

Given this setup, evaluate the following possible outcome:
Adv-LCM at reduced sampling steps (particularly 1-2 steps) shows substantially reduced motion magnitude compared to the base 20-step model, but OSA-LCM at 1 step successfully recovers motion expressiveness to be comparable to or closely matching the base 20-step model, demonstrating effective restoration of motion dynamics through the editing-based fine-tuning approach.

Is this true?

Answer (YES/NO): YES